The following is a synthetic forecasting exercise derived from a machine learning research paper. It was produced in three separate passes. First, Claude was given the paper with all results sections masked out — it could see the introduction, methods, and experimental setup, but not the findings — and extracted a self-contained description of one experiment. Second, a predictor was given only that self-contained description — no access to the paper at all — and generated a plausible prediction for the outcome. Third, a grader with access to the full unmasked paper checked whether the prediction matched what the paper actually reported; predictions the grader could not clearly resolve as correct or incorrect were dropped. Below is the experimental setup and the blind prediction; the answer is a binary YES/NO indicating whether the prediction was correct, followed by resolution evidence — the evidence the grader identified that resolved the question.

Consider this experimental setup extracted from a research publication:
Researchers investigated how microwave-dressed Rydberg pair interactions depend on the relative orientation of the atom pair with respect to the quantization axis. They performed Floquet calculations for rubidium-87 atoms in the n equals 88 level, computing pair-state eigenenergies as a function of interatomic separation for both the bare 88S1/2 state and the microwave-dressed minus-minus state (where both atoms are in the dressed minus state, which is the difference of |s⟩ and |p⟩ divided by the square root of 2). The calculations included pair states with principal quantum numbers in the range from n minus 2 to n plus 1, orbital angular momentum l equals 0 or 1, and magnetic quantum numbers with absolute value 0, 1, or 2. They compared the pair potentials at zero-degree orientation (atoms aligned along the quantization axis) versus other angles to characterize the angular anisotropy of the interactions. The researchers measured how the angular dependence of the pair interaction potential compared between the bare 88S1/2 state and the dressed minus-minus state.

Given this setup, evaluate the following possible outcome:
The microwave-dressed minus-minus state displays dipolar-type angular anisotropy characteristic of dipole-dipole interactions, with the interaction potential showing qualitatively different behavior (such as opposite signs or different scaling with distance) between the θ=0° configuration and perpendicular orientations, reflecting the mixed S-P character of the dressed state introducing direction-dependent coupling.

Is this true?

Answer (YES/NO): NO